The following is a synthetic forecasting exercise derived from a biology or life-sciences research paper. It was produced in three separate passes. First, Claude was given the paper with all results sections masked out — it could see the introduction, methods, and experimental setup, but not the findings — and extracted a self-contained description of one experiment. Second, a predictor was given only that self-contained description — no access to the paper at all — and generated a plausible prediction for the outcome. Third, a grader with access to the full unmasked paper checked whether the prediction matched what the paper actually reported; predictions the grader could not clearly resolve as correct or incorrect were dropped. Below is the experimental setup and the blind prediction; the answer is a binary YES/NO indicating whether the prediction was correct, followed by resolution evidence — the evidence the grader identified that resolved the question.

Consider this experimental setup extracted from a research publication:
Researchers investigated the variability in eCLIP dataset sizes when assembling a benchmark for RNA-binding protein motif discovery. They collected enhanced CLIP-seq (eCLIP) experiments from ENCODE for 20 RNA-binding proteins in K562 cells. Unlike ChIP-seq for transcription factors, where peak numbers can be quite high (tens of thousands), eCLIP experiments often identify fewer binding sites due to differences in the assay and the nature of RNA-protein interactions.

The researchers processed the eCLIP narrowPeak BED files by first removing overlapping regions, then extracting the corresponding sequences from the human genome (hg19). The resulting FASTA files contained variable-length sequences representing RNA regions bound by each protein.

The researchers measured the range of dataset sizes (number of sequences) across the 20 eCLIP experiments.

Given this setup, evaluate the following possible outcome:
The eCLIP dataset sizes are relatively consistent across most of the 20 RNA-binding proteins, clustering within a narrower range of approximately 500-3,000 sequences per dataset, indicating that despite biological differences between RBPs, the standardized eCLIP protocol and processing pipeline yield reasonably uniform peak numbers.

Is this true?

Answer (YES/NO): NO